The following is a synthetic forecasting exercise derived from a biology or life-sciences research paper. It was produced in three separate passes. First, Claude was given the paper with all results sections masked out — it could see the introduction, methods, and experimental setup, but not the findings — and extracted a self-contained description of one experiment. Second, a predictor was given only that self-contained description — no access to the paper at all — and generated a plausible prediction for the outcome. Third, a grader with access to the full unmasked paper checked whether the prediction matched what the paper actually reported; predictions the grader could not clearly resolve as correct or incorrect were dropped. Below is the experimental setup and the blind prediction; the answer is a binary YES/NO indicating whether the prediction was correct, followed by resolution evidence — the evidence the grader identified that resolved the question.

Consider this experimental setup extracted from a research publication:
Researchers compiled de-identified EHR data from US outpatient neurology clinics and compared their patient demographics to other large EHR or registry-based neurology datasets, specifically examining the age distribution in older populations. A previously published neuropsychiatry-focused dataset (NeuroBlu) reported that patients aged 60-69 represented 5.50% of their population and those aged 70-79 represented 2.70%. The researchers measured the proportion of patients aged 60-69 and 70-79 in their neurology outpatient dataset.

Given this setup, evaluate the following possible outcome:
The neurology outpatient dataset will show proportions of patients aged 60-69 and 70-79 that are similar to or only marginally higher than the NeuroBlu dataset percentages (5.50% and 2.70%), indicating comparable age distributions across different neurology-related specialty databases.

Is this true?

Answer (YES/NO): NO